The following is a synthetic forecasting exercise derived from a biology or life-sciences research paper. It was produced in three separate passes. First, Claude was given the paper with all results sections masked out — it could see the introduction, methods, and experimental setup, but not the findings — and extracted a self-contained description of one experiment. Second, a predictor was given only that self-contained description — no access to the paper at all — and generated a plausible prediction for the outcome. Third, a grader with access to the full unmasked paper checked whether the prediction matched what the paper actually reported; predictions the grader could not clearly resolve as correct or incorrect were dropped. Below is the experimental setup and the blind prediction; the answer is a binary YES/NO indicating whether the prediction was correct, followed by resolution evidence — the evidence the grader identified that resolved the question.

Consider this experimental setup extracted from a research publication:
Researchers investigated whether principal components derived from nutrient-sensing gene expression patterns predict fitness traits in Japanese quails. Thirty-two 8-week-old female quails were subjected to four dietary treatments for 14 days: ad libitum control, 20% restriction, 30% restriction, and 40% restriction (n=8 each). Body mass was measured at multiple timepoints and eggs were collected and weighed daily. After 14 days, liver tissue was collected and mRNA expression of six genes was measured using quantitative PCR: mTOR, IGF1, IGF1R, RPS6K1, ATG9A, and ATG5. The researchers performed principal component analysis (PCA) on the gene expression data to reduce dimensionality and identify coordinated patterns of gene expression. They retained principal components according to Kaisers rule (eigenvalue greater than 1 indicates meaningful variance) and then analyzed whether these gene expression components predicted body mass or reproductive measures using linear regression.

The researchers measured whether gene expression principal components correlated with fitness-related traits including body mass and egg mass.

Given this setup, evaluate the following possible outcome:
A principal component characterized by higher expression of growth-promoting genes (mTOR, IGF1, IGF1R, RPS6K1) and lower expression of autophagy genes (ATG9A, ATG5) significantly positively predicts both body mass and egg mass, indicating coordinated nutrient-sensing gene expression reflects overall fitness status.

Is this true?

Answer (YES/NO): NO